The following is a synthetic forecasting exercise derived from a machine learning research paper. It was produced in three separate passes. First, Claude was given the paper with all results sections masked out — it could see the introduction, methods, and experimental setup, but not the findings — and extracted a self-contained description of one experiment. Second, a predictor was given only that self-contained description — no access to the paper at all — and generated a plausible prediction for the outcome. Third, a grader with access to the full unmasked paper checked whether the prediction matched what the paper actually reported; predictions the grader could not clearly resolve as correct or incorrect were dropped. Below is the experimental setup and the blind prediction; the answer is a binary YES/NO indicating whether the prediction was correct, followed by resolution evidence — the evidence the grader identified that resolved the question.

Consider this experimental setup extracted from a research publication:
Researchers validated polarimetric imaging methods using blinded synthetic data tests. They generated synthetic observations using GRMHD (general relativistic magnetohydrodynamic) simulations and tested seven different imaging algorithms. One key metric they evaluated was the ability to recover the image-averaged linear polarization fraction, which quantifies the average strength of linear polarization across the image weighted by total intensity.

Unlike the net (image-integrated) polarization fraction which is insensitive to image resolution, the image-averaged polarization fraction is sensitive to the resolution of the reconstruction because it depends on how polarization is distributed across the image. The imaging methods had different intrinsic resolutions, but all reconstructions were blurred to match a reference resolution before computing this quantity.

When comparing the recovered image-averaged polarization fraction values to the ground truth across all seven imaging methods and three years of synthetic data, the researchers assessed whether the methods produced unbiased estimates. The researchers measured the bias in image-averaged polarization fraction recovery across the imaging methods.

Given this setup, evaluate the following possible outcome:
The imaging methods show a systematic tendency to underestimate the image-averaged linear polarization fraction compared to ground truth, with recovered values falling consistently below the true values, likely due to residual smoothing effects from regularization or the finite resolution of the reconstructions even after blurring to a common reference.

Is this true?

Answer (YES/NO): YES